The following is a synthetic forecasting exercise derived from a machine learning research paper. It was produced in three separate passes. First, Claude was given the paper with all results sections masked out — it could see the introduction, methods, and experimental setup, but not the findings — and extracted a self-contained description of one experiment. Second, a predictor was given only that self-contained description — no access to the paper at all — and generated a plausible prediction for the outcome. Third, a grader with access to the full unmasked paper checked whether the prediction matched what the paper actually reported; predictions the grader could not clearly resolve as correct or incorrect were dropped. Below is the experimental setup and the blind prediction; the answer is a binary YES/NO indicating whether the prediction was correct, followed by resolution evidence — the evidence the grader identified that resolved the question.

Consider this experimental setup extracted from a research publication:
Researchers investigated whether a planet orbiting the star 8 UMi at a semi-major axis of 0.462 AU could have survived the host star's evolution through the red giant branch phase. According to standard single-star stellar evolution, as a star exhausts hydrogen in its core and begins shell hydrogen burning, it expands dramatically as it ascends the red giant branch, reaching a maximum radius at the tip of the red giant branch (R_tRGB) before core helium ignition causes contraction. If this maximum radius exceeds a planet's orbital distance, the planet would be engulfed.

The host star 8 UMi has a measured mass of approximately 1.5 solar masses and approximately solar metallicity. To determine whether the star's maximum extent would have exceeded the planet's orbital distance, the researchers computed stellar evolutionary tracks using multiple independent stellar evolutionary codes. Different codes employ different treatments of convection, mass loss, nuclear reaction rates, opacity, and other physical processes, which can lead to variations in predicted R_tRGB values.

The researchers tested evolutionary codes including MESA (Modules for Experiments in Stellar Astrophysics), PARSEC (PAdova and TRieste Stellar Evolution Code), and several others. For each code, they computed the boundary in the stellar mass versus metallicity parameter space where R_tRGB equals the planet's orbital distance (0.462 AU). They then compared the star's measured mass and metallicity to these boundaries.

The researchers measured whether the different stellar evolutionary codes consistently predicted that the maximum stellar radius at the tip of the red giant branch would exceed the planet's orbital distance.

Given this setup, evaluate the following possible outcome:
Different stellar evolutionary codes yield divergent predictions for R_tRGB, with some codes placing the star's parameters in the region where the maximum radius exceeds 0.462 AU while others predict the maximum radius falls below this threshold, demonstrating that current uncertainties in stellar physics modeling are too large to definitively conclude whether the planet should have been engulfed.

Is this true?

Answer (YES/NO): NO